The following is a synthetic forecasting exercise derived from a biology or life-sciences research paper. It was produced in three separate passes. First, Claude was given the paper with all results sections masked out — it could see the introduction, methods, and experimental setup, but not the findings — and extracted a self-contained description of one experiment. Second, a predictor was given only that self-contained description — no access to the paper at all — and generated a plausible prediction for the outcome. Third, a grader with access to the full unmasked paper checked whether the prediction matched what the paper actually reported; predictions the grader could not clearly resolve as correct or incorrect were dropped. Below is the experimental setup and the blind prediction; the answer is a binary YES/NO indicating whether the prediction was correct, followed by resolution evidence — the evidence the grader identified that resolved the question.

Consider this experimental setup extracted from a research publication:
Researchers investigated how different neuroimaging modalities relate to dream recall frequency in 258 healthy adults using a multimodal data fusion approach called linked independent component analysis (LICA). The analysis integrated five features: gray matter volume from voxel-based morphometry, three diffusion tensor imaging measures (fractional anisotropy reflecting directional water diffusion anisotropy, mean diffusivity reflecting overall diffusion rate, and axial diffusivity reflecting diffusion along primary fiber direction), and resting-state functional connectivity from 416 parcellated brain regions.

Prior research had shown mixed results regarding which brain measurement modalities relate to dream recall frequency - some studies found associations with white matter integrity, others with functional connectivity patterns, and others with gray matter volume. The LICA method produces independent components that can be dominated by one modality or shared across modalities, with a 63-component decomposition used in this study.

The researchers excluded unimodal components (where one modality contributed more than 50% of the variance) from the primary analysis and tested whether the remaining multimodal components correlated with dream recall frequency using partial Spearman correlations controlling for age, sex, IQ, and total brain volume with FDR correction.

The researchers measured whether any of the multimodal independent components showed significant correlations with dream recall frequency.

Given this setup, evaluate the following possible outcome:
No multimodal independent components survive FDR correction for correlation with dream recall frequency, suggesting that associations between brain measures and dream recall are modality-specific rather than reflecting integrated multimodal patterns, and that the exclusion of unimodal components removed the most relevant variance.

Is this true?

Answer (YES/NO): NO